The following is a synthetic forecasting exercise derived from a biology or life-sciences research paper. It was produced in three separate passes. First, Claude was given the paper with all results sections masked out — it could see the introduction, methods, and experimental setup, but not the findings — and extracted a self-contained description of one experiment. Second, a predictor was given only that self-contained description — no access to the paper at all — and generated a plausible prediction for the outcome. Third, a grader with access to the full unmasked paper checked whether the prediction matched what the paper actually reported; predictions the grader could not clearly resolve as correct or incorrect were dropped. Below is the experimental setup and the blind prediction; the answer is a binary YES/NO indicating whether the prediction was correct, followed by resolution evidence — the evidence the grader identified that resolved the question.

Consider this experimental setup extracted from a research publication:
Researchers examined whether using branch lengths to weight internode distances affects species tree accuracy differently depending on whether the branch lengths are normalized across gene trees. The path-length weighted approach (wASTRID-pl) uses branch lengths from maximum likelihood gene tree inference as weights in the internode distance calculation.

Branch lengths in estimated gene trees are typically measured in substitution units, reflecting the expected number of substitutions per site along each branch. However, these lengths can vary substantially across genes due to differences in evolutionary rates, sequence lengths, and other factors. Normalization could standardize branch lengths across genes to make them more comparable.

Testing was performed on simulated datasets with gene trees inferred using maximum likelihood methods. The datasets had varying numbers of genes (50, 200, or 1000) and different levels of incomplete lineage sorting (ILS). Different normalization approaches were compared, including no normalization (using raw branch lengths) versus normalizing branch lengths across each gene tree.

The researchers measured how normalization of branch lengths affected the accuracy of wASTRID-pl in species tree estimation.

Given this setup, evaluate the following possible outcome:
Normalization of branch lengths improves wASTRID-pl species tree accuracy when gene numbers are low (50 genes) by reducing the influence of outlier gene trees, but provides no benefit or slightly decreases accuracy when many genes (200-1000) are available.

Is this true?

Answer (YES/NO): NO